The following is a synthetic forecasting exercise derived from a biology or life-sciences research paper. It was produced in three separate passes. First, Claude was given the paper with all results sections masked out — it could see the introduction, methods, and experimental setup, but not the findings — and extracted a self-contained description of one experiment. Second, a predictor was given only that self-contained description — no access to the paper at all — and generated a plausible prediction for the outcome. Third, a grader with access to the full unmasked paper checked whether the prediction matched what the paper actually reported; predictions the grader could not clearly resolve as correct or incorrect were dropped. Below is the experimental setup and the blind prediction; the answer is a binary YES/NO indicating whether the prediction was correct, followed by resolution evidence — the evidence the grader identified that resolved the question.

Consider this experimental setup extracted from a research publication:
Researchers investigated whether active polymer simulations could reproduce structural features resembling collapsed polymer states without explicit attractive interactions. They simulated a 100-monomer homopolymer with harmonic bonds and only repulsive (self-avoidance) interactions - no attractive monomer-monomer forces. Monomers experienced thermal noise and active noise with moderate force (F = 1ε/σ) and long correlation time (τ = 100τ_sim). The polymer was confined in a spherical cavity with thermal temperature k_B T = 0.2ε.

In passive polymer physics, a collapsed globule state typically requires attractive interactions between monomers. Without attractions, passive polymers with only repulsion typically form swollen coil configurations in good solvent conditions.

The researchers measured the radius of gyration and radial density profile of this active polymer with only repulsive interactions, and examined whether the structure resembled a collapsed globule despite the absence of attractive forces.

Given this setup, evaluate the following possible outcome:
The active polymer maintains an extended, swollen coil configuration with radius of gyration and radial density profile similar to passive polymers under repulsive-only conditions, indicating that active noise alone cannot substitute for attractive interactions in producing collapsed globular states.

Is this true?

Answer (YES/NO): NO